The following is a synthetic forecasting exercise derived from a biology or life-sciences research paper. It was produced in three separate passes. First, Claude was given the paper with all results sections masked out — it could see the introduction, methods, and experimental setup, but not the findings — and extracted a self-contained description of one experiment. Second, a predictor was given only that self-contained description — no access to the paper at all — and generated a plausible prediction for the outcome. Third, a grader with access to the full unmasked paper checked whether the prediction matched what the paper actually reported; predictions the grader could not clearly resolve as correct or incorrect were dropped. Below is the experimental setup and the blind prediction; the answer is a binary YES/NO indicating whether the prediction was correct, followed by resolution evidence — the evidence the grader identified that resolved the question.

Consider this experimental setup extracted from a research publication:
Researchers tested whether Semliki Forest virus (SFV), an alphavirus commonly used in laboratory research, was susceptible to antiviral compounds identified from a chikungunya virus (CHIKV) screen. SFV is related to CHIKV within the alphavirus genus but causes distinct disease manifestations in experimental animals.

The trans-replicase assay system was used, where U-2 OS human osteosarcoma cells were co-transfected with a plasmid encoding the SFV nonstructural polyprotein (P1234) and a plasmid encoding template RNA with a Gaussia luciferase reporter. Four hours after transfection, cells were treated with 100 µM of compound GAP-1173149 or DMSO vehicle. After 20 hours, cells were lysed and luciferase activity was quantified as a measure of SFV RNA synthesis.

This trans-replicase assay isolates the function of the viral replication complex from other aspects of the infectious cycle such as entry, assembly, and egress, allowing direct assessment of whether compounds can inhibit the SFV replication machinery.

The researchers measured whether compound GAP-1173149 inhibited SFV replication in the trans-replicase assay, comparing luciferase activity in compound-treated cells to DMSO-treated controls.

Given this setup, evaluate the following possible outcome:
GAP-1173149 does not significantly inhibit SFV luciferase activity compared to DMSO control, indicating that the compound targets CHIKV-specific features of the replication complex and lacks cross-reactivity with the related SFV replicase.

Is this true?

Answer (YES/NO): YES